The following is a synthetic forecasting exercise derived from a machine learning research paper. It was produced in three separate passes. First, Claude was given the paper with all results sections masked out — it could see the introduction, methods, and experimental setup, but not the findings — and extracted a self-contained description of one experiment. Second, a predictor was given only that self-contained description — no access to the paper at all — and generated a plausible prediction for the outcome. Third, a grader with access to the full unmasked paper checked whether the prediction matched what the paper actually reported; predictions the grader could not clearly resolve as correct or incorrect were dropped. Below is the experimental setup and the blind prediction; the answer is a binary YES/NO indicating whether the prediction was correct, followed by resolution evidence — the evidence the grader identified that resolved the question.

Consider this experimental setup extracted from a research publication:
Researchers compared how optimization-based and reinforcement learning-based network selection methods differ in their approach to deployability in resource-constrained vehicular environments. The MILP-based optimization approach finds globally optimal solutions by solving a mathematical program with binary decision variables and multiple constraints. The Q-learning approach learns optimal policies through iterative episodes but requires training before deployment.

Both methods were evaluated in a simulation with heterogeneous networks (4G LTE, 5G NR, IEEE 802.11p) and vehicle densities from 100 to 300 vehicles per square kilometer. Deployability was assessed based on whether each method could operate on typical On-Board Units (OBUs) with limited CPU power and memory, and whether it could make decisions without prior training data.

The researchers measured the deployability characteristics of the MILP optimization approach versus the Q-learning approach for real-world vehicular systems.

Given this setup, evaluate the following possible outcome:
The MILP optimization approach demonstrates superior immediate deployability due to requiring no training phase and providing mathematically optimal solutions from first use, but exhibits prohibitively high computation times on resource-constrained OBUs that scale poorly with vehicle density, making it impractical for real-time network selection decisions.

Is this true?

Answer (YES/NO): NO